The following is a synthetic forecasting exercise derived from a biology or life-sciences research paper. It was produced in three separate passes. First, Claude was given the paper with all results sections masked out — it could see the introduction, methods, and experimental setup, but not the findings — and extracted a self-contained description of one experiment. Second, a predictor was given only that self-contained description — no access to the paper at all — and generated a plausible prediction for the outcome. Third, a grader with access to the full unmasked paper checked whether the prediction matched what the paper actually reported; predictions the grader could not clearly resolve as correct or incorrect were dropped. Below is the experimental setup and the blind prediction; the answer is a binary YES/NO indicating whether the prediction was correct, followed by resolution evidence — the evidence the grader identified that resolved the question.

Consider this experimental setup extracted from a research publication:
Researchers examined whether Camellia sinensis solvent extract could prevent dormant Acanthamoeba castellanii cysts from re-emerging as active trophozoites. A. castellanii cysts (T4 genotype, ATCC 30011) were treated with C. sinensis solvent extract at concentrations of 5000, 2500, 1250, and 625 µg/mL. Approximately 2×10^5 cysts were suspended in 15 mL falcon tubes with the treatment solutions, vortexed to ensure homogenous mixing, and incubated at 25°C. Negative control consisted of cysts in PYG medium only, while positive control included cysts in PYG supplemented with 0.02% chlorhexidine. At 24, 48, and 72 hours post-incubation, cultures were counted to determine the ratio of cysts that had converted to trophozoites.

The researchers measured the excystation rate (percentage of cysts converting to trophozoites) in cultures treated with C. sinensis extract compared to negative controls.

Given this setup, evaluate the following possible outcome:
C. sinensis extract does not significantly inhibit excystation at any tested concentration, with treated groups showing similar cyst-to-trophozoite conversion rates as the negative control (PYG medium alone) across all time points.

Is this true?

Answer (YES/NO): NO